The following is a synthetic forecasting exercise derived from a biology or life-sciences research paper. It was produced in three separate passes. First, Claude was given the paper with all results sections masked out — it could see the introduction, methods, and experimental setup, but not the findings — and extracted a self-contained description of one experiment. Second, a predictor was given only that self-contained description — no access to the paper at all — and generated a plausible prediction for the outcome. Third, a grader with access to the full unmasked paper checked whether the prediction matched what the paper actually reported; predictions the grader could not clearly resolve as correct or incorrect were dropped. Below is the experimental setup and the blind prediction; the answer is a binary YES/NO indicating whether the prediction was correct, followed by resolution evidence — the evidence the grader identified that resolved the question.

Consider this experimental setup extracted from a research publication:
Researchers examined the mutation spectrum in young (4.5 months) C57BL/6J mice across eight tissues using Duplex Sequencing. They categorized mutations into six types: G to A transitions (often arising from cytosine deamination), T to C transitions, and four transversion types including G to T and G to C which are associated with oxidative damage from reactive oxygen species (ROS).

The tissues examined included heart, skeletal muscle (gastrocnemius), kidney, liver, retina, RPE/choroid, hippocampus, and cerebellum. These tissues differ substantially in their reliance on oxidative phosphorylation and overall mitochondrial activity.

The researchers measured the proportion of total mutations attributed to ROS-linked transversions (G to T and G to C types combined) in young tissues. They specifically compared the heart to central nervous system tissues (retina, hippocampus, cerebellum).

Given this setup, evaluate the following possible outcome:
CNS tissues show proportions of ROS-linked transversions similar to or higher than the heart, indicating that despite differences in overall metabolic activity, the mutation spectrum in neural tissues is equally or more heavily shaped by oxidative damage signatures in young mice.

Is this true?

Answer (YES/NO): NO